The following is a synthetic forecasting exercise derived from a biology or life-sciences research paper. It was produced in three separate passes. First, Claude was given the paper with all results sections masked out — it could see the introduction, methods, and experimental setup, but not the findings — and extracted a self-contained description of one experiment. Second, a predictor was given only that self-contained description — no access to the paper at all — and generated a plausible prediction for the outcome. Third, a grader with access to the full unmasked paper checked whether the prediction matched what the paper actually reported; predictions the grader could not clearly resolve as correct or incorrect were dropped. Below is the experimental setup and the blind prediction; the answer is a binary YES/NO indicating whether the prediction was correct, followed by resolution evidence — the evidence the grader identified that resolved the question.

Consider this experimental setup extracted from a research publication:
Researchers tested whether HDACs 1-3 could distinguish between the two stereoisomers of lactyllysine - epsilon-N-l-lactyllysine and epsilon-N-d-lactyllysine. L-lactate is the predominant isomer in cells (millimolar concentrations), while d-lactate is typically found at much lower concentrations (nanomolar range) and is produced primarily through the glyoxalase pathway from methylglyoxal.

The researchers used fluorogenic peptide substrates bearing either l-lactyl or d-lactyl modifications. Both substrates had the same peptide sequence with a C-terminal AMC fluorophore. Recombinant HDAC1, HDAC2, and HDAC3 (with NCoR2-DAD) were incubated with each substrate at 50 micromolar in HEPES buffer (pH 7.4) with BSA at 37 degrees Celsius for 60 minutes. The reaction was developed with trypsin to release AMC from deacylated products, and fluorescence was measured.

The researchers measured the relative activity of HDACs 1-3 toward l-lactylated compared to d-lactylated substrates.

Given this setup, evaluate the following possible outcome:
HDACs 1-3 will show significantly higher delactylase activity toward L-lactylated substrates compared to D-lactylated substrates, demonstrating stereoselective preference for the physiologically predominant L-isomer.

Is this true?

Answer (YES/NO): NO